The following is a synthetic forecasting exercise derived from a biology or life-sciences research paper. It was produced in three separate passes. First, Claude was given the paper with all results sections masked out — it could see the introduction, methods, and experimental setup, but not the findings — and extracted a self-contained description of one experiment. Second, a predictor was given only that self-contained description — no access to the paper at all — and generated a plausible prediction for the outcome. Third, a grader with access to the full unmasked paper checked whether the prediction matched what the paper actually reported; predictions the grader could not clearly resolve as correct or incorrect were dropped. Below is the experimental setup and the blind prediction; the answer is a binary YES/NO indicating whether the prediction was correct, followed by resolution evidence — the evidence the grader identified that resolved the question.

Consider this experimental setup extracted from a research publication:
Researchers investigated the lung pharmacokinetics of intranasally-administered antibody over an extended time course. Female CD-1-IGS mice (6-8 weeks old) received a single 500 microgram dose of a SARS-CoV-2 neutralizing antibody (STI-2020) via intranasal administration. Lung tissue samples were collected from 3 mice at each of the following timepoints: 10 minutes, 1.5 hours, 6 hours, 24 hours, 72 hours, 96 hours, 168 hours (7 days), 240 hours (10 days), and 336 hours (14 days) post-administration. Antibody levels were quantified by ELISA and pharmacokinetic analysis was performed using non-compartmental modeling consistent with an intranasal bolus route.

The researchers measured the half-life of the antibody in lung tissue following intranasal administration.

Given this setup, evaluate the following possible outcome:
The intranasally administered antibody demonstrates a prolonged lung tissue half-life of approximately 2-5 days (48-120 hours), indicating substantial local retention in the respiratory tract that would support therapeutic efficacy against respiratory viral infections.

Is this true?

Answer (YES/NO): NO